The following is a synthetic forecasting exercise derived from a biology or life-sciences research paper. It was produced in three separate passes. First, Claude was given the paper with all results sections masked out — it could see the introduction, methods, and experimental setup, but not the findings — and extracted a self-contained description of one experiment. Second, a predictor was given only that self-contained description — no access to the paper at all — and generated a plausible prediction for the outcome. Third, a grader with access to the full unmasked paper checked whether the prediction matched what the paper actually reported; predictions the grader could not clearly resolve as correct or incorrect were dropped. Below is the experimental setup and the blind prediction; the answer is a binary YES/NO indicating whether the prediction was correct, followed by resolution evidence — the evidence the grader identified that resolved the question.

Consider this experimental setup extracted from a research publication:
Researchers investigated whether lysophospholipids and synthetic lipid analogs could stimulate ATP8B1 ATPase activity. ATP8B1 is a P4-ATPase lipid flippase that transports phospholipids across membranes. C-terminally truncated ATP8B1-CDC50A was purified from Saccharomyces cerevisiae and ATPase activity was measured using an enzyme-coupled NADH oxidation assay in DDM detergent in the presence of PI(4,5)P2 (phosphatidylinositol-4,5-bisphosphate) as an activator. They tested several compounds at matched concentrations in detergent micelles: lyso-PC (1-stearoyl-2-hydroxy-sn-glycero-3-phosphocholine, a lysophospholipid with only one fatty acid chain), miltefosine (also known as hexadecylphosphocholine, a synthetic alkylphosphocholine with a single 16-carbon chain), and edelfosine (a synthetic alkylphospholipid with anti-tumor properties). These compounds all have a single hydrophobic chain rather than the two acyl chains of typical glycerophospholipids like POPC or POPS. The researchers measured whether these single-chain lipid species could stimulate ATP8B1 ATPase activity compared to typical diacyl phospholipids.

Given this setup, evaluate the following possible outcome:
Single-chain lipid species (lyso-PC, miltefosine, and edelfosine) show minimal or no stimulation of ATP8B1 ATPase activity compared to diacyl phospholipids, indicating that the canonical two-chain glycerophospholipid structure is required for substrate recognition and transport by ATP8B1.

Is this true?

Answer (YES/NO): NO